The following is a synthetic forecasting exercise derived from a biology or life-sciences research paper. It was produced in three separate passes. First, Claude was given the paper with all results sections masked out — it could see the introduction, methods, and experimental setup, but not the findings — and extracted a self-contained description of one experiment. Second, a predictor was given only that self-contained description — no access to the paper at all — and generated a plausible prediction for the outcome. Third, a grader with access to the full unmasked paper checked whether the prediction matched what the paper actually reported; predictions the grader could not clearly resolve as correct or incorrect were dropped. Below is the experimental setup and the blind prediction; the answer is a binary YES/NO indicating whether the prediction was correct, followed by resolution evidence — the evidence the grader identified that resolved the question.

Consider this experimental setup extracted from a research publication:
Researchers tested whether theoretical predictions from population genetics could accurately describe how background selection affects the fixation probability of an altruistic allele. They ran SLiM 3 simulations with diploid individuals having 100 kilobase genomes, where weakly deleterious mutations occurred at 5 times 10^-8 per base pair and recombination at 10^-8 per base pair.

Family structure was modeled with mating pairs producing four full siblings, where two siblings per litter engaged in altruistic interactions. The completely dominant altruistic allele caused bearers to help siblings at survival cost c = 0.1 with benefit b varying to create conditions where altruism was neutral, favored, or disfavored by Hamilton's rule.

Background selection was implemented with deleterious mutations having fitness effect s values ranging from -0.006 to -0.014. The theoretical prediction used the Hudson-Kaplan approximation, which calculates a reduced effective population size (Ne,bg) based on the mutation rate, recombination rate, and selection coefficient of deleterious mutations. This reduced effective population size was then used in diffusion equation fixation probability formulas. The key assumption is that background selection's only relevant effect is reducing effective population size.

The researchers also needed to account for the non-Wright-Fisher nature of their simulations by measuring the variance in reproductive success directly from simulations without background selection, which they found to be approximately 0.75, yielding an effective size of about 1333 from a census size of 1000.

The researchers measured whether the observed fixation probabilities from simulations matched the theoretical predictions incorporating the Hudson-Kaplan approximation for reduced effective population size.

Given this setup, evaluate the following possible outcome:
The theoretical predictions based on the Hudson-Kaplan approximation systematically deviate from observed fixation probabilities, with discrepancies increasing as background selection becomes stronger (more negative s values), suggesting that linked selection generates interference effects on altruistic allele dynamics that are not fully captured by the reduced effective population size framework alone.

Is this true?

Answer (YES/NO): NO